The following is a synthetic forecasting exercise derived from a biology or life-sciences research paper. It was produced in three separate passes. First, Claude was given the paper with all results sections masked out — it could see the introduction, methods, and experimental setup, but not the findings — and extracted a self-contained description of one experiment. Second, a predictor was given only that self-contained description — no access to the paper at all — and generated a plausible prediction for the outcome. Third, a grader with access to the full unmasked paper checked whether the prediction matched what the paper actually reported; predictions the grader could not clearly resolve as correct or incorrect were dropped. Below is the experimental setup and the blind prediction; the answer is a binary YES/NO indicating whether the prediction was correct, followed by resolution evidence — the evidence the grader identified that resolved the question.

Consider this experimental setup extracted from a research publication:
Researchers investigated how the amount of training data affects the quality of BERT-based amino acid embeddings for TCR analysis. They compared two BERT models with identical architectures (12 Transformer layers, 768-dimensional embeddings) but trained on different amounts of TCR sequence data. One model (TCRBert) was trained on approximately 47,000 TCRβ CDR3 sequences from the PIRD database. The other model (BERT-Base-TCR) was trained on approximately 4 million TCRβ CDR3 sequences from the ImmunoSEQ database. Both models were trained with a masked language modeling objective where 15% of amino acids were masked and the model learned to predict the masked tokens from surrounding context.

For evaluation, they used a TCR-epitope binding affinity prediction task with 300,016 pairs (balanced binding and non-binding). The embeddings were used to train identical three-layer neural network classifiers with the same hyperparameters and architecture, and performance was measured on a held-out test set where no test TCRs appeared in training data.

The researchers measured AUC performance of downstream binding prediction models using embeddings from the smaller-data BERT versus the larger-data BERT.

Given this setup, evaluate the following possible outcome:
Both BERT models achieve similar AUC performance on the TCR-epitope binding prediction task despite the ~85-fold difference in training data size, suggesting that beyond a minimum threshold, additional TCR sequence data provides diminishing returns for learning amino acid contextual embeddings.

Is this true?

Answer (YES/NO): YES